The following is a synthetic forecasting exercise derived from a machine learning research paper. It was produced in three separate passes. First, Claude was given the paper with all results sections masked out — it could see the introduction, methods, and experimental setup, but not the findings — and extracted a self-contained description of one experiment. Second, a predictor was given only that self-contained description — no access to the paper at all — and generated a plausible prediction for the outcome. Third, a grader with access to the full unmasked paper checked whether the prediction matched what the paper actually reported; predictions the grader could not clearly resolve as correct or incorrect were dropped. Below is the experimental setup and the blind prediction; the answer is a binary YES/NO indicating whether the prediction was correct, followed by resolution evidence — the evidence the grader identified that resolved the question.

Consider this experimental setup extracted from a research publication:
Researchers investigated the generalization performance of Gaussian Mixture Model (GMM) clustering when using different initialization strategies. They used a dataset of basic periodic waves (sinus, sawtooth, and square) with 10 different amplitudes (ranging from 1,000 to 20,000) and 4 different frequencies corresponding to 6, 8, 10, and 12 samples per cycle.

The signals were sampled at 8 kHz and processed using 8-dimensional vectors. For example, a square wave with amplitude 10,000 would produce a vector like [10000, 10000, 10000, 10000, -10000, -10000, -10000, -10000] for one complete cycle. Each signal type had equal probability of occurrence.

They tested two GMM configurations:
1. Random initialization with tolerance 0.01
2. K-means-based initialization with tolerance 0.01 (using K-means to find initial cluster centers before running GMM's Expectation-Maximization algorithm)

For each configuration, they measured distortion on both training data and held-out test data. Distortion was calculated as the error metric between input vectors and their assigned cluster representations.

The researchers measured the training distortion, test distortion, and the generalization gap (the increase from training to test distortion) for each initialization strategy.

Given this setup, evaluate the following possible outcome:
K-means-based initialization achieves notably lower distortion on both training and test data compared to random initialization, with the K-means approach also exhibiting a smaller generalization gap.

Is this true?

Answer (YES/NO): NO